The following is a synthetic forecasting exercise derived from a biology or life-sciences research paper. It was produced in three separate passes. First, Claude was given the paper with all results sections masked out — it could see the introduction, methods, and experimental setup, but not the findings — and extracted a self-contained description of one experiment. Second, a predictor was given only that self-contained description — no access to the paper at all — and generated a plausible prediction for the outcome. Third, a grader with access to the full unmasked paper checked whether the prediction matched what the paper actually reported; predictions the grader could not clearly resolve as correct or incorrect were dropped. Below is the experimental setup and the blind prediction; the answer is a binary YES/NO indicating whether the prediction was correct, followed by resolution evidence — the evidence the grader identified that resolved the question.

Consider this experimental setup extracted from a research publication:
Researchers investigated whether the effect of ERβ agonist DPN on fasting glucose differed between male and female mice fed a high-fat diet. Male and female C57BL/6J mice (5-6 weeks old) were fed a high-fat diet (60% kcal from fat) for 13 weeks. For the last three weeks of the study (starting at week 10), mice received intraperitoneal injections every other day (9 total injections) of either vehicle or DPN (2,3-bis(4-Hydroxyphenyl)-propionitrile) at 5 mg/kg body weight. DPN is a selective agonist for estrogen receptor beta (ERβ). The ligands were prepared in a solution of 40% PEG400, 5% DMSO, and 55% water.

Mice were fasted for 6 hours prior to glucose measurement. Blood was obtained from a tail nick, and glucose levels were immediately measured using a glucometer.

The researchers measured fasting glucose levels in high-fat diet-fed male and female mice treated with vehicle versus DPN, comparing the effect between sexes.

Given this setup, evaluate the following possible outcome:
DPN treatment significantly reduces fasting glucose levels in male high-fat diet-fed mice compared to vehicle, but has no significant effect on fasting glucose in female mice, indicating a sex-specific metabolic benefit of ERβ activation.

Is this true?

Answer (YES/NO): NO